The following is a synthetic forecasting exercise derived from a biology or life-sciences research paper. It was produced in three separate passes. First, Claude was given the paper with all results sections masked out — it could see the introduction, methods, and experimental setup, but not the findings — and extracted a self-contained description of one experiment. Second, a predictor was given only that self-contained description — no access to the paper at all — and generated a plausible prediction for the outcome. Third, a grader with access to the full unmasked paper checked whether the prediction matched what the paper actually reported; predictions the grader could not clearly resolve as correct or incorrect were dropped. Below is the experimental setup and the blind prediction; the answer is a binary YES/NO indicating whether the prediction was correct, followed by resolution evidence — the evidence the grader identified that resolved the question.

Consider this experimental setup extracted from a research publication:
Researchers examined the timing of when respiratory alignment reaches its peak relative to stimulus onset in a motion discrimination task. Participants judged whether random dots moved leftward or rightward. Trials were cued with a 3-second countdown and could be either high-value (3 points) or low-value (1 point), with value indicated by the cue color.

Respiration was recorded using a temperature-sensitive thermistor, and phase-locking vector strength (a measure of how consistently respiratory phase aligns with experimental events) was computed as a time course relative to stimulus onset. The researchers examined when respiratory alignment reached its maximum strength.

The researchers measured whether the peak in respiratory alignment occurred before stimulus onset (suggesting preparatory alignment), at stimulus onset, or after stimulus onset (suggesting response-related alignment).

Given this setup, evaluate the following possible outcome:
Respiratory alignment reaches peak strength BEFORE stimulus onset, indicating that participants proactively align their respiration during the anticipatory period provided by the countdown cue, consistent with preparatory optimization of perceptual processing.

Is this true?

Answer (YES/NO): NO